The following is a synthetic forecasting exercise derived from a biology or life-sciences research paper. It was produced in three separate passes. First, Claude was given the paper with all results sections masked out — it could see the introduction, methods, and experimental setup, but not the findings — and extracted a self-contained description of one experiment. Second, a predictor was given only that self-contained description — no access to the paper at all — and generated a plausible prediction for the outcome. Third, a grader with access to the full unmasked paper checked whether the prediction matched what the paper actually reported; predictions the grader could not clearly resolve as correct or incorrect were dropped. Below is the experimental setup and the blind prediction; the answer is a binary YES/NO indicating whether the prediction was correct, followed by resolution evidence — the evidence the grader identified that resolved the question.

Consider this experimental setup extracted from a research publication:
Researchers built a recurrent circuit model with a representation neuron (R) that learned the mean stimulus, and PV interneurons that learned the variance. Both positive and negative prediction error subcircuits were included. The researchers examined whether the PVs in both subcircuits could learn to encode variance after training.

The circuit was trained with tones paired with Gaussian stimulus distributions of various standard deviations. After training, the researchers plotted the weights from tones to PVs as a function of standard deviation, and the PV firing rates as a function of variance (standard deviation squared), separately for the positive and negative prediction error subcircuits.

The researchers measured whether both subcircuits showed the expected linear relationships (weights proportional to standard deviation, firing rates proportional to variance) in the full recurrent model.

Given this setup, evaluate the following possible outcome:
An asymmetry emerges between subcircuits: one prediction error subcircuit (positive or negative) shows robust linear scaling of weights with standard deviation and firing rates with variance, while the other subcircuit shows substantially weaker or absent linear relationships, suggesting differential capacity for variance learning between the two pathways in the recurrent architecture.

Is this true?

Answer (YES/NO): NO